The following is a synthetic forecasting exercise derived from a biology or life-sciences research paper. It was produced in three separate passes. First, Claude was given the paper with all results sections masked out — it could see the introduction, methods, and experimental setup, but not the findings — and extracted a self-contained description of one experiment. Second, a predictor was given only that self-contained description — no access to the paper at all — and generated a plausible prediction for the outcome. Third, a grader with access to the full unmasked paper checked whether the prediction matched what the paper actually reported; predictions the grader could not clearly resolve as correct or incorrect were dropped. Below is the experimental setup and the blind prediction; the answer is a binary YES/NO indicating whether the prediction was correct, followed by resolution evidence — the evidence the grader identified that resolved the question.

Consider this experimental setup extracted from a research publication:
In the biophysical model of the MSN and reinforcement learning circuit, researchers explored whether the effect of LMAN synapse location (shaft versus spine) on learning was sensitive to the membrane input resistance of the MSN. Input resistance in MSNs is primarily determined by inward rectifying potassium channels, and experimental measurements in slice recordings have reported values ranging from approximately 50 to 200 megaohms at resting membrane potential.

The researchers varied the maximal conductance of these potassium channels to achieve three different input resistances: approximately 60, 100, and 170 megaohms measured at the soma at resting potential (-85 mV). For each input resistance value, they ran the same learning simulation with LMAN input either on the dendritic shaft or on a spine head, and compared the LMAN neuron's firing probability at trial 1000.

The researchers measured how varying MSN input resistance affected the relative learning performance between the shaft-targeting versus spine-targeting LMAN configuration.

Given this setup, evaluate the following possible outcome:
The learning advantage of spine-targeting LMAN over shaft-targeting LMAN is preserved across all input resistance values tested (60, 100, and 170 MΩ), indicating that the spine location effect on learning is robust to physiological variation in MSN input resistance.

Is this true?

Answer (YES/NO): NO